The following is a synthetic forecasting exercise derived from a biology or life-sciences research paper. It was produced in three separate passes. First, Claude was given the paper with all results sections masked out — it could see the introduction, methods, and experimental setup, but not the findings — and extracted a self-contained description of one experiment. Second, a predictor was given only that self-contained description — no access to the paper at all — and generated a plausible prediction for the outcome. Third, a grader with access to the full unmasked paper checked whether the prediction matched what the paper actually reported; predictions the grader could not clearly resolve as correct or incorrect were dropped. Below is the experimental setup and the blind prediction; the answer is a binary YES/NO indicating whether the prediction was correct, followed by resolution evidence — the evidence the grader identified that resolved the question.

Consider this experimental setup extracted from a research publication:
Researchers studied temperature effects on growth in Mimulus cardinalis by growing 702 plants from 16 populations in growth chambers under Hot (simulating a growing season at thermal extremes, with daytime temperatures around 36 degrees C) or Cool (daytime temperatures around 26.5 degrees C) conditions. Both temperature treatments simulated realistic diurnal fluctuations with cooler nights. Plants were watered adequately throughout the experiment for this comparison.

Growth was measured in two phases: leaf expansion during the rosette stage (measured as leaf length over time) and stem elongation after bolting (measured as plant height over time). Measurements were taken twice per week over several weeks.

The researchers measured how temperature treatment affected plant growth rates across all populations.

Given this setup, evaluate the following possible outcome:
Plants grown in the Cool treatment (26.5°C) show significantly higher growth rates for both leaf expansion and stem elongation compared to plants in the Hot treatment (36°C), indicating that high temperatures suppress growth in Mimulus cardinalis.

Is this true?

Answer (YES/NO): NO